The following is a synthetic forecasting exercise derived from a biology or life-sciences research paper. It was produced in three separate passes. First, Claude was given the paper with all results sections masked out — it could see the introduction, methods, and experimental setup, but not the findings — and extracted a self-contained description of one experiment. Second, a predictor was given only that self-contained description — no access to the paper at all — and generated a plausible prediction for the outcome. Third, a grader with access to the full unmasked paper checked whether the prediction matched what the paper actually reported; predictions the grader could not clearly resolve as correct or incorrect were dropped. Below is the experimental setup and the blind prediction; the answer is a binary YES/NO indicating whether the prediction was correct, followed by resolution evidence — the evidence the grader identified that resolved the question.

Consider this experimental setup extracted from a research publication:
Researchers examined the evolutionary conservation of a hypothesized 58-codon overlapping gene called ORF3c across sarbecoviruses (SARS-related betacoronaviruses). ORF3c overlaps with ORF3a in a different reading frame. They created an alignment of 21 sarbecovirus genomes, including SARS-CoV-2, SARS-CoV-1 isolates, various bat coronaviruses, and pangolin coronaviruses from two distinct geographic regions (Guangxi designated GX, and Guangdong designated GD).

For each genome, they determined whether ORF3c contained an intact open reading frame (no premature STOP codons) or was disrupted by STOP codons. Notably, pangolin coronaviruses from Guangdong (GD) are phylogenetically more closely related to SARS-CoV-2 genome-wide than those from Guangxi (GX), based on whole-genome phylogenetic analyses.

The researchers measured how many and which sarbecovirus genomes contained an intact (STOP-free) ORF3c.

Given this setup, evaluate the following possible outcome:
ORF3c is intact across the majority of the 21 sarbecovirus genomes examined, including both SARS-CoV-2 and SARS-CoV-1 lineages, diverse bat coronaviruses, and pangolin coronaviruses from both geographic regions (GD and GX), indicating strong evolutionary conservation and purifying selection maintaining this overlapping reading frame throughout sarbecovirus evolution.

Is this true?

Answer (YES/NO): NO